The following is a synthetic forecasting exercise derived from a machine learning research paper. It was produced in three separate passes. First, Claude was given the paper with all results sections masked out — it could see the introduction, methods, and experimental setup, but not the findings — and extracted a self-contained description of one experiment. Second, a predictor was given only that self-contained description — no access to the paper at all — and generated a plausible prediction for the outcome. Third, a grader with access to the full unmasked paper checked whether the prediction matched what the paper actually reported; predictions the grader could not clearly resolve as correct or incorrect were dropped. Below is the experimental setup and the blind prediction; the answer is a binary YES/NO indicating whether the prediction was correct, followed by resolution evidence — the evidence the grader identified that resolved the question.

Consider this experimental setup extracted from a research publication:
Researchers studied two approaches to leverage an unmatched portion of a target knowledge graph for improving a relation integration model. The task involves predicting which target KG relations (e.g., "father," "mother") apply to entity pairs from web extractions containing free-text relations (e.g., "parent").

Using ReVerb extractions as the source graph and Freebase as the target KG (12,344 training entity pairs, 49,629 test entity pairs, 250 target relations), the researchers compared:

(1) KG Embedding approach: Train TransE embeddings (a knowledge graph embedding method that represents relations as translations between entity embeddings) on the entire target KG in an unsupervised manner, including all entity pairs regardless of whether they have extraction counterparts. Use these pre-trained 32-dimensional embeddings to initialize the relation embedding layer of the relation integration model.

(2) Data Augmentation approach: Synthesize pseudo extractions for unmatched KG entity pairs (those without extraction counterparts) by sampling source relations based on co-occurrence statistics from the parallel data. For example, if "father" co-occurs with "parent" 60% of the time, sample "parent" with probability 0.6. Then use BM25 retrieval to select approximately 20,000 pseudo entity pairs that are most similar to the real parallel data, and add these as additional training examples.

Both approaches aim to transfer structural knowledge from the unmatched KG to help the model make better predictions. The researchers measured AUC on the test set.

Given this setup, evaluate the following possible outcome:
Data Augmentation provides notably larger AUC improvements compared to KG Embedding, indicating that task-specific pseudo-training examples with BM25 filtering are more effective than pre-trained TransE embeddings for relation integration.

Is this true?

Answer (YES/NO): YES